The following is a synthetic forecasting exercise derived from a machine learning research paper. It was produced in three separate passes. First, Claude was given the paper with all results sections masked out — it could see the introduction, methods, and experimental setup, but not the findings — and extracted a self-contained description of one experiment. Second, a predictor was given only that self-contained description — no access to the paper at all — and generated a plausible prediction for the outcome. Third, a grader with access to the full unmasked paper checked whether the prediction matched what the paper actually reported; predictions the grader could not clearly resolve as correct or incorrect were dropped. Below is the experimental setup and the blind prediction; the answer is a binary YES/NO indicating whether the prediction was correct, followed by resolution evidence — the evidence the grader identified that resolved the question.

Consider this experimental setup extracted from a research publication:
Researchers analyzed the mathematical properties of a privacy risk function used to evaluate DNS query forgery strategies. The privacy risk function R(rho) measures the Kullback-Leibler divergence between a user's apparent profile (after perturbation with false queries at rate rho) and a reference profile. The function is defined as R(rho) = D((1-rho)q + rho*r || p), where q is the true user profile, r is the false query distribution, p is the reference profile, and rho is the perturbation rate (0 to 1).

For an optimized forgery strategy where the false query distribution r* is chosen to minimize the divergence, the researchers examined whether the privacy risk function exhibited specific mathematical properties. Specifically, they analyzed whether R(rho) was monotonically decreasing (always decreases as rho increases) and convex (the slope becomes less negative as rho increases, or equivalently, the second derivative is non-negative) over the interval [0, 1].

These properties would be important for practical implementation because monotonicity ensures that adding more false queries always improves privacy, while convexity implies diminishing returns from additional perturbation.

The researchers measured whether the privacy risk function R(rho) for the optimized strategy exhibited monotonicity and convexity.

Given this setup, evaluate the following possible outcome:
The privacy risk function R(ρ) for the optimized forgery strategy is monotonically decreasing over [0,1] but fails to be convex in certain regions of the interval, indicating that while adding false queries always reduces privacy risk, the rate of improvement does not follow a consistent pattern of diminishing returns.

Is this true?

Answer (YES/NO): NO